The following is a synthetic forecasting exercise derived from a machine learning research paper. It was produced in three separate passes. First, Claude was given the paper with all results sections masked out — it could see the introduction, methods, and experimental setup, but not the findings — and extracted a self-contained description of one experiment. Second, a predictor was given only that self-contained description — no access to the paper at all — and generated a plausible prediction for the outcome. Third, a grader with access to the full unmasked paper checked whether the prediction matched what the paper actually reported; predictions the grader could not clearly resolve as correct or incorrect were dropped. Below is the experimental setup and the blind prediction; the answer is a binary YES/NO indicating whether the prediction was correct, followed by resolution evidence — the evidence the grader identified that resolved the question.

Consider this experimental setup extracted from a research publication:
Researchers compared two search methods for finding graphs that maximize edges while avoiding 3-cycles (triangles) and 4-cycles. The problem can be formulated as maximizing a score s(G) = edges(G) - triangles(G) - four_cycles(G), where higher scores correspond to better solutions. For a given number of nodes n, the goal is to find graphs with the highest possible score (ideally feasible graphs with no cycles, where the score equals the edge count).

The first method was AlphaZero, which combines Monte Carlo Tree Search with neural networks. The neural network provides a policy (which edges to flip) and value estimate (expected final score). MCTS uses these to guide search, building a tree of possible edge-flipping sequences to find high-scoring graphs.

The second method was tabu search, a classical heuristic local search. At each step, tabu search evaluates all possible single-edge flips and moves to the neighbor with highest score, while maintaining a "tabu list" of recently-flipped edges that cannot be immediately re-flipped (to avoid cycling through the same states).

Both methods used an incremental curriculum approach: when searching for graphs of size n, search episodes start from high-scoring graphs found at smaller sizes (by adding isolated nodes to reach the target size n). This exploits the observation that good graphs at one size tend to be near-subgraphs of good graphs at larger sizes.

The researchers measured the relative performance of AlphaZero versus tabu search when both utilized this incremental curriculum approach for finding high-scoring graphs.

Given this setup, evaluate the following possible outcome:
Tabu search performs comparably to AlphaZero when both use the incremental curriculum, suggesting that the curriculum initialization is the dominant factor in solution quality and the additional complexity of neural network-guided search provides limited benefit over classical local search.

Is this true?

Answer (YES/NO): YES